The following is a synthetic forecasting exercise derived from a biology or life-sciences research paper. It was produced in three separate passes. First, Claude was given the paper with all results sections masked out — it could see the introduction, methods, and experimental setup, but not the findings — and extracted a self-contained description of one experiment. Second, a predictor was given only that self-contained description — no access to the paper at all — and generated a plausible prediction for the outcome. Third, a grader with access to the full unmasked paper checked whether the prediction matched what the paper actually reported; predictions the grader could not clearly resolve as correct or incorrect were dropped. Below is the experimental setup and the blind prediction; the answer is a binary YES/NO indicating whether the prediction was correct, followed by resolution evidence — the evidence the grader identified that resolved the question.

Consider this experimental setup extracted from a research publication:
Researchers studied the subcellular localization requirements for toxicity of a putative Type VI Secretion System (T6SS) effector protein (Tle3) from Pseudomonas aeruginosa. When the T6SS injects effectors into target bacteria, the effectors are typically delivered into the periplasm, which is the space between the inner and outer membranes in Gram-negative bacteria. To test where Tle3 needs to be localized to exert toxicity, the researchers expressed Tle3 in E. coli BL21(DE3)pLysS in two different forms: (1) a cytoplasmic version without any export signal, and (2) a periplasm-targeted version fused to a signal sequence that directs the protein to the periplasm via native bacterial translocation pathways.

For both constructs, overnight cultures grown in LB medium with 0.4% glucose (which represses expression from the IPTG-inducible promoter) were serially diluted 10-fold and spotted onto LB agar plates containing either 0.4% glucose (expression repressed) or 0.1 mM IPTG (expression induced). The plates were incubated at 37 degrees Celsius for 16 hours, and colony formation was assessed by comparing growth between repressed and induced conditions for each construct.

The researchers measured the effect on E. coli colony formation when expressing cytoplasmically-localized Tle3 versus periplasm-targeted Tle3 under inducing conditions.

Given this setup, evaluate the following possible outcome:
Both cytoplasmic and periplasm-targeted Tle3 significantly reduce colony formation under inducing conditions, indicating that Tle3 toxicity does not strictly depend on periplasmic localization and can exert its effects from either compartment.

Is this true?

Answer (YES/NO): NO